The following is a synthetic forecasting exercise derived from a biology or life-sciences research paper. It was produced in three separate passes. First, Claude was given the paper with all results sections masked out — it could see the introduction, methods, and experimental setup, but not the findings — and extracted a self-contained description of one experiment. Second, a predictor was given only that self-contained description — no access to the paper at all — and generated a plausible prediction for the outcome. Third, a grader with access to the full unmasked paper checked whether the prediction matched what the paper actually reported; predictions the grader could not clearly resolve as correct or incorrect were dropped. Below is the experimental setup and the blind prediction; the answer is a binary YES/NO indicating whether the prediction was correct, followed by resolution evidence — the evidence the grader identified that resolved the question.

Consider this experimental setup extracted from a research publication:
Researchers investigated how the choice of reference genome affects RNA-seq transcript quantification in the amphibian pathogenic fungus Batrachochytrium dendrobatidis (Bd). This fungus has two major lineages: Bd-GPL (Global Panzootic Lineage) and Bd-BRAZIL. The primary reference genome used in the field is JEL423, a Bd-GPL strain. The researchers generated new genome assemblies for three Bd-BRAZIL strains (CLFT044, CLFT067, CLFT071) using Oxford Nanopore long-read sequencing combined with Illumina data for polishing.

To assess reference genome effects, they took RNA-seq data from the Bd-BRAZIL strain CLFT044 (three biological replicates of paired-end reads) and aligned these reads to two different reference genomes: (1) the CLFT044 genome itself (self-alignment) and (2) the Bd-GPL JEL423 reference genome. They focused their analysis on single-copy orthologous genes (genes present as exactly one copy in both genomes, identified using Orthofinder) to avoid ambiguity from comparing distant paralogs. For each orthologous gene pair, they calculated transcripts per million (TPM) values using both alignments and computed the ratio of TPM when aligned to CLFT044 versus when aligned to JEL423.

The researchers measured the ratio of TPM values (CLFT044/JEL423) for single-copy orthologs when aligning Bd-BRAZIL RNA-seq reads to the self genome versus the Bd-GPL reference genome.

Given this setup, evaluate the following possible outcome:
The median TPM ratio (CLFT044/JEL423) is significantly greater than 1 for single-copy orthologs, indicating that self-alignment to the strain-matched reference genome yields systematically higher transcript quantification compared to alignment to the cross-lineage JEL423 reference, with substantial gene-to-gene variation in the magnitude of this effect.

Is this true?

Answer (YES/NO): NO